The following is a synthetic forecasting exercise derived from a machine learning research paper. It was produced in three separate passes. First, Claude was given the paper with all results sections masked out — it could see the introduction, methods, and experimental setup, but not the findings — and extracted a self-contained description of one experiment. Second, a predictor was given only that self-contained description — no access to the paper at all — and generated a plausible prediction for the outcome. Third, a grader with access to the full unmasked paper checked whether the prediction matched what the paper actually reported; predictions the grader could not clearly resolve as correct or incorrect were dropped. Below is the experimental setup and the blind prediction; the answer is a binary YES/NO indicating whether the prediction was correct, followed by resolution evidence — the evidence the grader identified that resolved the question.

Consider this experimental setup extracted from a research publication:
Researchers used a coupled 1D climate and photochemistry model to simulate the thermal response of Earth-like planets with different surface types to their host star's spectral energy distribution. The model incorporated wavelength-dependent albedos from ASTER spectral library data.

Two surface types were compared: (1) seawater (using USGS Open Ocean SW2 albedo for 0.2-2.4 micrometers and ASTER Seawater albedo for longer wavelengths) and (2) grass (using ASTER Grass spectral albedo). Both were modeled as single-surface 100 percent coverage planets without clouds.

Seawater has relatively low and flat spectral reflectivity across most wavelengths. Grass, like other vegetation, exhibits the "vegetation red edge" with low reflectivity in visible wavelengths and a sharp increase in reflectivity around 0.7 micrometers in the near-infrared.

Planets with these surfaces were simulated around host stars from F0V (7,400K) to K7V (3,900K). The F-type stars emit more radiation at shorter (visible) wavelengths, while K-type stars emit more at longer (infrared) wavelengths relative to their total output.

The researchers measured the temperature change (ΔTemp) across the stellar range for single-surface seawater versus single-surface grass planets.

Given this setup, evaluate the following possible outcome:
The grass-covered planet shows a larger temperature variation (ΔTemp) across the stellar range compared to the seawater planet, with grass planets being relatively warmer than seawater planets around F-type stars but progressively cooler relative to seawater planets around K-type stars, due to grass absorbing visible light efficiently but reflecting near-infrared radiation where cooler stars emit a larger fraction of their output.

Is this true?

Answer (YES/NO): NO